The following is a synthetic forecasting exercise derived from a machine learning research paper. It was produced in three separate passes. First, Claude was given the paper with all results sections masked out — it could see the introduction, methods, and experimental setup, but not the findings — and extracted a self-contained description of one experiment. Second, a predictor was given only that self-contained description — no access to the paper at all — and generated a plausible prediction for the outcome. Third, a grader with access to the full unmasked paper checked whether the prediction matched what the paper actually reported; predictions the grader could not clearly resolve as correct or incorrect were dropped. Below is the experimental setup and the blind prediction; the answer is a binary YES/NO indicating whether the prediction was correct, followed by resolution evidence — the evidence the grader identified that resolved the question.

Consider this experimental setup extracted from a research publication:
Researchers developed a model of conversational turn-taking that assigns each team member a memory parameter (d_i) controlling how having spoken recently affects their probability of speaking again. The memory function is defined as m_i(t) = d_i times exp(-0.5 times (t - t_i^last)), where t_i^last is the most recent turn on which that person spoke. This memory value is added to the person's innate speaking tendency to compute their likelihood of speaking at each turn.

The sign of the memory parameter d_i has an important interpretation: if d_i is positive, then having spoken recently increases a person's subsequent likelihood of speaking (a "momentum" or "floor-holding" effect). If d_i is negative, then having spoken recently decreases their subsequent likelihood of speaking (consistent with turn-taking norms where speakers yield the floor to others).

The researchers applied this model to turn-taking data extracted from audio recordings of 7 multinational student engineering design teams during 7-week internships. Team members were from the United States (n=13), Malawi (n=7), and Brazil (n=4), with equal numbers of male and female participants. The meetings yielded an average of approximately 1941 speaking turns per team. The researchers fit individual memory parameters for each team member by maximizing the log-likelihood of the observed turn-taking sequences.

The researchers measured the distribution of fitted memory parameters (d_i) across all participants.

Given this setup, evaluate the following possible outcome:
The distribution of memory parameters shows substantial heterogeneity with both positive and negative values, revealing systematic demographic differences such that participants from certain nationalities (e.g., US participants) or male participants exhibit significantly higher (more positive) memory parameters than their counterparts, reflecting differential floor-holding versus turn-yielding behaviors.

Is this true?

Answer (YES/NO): NO